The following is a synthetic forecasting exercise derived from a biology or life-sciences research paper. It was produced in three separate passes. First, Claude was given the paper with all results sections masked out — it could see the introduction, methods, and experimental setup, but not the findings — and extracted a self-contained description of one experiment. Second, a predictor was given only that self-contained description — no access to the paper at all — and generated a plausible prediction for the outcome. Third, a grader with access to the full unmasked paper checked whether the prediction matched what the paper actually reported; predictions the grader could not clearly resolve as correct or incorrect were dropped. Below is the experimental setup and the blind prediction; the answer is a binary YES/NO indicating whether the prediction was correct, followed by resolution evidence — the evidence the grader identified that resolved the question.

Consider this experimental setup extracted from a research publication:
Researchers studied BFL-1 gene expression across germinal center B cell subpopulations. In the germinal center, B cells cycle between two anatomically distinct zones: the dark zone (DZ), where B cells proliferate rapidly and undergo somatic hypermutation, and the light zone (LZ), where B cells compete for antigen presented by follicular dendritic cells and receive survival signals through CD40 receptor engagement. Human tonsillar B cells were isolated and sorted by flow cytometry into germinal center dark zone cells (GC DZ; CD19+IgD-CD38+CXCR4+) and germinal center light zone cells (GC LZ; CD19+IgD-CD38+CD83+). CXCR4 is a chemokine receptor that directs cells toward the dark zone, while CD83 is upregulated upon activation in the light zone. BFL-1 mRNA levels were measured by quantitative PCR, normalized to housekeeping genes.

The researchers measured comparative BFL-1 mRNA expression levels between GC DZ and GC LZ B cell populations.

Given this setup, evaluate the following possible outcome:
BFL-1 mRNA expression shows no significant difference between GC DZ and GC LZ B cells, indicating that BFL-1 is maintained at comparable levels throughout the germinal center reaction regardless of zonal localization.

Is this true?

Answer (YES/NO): NO